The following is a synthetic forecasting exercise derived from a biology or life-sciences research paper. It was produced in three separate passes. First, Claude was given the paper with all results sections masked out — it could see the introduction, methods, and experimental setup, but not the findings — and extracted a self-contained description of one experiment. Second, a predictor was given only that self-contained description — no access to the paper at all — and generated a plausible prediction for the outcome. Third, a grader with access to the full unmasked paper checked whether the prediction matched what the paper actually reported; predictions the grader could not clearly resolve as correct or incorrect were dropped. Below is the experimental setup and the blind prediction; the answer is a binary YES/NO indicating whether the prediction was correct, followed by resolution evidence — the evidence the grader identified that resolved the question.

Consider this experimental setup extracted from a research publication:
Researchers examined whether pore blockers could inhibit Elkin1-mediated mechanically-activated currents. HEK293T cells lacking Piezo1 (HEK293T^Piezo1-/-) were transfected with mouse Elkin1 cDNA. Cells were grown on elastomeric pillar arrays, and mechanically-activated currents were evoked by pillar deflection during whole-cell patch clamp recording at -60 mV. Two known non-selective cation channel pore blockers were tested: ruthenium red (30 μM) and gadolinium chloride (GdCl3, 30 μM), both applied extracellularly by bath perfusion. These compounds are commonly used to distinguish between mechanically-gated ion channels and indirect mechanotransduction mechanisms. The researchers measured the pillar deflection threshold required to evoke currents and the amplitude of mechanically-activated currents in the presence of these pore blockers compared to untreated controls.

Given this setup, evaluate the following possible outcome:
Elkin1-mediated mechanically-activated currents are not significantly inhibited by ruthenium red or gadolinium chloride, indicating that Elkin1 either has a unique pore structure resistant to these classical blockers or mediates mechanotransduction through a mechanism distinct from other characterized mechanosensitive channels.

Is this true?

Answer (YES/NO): NO